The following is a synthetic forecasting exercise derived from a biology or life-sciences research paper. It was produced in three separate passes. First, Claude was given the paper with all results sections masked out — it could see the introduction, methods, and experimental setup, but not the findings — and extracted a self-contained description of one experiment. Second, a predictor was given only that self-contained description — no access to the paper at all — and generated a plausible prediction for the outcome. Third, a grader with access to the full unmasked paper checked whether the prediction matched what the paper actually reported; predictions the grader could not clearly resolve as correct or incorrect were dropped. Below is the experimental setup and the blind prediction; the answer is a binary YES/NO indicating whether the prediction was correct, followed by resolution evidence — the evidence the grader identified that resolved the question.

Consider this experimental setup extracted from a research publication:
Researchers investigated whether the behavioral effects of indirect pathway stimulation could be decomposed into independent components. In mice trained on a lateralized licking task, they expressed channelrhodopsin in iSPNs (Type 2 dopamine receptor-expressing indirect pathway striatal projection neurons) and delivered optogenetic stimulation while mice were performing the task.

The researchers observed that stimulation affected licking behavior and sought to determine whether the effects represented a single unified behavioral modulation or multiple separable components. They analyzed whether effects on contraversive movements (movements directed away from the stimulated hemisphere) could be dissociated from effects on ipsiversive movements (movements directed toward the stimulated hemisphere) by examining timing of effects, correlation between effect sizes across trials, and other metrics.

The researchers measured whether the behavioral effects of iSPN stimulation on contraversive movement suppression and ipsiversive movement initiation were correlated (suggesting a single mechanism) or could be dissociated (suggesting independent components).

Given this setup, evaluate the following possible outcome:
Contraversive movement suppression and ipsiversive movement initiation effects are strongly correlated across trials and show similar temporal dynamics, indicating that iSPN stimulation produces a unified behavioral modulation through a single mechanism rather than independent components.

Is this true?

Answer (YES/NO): NO